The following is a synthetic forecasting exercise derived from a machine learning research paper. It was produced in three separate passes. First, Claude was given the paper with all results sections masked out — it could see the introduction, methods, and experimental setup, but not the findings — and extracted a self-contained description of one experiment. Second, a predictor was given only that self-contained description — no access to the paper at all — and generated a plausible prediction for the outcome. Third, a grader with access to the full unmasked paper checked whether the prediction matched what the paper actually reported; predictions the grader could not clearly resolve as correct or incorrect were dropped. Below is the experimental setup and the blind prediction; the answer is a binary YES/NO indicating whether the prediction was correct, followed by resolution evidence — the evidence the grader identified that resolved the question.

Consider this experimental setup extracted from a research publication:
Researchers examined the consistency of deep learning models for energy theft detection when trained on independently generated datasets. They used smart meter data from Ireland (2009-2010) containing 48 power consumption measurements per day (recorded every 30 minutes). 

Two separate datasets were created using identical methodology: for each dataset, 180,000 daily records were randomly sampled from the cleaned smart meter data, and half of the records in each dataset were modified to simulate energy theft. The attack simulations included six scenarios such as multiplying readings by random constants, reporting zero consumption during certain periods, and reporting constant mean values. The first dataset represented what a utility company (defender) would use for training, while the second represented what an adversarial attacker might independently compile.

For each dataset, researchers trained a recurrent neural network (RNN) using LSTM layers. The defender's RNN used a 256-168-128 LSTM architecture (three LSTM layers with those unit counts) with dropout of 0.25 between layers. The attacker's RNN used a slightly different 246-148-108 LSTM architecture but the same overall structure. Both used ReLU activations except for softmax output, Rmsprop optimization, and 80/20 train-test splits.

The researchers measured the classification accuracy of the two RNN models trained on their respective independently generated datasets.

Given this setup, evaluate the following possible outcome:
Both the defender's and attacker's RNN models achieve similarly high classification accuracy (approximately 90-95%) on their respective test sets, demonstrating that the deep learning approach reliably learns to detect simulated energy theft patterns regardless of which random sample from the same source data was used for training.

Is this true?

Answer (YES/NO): NO